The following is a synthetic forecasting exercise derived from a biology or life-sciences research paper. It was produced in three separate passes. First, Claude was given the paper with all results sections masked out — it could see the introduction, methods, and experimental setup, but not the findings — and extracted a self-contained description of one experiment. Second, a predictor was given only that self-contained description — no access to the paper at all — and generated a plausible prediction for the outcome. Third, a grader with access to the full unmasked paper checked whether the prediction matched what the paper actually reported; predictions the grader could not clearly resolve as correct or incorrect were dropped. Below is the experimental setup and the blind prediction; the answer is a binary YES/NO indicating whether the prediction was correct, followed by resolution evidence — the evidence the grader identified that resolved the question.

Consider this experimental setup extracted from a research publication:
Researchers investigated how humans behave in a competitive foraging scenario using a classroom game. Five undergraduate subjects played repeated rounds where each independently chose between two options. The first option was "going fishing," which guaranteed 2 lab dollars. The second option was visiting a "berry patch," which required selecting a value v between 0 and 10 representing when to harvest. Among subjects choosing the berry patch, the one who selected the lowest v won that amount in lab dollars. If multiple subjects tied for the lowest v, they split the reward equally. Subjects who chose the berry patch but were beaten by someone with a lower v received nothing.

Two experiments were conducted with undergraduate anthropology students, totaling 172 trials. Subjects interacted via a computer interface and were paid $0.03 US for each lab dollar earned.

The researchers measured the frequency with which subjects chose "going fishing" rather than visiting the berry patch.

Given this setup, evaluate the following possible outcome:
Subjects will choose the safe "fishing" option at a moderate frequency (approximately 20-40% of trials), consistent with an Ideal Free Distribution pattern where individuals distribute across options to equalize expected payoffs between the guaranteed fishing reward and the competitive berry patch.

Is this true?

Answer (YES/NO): NO